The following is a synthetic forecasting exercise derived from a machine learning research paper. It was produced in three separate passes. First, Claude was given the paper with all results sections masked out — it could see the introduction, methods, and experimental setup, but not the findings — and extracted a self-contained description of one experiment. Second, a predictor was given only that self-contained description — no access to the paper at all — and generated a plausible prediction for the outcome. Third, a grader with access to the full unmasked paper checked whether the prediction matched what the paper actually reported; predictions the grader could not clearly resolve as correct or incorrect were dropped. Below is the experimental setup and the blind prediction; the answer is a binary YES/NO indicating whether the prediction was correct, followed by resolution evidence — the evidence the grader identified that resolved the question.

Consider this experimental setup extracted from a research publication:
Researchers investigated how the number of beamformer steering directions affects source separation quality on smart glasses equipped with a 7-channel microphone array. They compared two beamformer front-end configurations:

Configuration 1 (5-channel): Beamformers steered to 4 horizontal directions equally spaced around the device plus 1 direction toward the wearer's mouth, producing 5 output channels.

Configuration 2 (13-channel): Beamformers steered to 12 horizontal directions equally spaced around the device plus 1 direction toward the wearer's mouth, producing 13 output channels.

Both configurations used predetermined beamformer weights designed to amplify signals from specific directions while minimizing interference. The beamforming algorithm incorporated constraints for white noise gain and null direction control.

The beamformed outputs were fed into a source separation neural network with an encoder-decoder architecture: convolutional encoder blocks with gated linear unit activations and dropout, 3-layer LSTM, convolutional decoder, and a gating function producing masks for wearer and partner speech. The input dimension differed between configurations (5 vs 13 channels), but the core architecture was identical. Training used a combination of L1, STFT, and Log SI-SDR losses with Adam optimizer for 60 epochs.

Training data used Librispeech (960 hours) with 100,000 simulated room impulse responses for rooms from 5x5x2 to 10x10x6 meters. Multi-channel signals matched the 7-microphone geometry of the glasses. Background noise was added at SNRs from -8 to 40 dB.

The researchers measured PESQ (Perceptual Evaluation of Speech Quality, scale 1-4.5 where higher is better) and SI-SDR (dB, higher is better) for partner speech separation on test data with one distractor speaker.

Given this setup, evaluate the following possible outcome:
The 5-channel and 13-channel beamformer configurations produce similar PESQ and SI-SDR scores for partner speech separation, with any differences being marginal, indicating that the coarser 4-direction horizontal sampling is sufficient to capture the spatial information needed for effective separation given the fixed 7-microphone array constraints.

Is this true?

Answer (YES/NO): NO